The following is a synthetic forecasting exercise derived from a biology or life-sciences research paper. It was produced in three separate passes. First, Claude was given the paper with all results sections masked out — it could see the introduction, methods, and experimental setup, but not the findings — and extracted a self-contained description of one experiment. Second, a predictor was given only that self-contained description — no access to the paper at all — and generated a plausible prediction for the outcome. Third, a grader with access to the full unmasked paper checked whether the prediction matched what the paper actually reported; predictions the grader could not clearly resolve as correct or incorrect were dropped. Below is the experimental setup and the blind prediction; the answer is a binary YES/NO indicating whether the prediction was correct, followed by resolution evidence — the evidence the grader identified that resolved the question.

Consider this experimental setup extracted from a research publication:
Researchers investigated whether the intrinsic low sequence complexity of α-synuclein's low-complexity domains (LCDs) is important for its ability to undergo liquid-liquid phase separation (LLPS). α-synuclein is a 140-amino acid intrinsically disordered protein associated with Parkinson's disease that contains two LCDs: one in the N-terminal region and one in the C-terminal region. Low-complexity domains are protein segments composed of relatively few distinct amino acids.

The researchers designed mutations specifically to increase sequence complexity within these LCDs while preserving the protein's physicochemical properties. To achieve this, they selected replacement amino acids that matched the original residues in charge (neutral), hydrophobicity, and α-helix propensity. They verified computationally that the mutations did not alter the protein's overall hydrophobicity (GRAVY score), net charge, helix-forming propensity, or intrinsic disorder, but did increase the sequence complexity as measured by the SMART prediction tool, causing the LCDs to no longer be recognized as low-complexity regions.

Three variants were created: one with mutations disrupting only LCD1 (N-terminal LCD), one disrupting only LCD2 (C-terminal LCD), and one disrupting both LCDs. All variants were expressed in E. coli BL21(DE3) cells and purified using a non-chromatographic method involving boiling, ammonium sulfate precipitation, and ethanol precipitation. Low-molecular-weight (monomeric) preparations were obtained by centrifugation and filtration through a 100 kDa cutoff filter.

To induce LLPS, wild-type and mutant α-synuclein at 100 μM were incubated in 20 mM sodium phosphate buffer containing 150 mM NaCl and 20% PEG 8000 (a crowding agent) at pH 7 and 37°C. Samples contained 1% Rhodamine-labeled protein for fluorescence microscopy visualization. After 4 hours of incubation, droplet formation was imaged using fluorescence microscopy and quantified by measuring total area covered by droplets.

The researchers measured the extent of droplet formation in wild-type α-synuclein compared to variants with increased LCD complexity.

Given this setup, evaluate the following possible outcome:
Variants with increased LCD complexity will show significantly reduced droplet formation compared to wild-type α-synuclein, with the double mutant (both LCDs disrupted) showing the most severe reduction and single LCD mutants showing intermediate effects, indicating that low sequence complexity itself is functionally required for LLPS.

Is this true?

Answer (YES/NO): YES